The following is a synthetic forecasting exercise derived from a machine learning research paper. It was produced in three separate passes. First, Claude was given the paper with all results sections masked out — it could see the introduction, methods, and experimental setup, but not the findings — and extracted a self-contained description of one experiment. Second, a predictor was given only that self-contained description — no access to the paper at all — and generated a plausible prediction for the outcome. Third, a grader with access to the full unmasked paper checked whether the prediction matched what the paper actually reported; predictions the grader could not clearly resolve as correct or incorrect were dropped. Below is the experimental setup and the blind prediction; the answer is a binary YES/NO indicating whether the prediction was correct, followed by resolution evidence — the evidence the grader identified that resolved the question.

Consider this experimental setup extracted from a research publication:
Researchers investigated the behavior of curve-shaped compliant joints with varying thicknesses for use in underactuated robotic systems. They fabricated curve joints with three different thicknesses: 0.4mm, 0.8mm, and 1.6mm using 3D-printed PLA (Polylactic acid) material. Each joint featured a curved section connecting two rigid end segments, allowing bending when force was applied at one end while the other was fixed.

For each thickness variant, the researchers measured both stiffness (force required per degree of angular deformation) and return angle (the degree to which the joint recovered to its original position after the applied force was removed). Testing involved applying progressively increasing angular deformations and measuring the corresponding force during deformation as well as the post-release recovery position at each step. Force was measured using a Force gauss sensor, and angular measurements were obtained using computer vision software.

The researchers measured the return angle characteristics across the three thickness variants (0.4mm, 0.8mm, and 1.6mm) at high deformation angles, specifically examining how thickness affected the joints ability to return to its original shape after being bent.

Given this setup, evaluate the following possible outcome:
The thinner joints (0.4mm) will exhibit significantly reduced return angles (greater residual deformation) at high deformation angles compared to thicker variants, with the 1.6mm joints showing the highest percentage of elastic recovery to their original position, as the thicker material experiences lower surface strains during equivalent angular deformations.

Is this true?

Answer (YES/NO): NO